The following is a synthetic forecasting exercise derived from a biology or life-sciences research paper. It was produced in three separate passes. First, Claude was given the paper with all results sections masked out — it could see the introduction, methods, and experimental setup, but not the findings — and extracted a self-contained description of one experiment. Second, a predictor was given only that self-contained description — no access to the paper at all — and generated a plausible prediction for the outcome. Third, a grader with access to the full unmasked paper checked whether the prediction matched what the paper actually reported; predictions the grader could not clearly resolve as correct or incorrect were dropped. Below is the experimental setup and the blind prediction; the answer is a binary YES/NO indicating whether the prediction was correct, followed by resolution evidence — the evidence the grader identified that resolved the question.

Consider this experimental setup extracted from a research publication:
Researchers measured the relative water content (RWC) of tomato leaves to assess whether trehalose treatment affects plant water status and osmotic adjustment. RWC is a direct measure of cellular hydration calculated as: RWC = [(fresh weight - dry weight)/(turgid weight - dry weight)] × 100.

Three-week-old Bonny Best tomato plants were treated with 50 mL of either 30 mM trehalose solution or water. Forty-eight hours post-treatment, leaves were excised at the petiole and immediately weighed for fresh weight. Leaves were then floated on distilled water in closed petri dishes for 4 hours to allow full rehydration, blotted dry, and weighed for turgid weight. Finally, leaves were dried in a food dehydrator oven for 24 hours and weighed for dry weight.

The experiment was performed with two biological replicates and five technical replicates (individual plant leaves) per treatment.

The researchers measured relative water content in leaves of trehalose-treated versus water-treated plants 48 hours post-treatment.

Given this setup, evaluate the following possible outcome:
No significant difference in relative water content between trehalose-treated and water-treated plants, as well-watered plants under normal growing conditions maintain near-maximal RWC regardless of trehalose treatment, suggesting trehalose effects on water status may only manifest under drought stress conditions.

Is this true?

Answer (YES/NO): YES